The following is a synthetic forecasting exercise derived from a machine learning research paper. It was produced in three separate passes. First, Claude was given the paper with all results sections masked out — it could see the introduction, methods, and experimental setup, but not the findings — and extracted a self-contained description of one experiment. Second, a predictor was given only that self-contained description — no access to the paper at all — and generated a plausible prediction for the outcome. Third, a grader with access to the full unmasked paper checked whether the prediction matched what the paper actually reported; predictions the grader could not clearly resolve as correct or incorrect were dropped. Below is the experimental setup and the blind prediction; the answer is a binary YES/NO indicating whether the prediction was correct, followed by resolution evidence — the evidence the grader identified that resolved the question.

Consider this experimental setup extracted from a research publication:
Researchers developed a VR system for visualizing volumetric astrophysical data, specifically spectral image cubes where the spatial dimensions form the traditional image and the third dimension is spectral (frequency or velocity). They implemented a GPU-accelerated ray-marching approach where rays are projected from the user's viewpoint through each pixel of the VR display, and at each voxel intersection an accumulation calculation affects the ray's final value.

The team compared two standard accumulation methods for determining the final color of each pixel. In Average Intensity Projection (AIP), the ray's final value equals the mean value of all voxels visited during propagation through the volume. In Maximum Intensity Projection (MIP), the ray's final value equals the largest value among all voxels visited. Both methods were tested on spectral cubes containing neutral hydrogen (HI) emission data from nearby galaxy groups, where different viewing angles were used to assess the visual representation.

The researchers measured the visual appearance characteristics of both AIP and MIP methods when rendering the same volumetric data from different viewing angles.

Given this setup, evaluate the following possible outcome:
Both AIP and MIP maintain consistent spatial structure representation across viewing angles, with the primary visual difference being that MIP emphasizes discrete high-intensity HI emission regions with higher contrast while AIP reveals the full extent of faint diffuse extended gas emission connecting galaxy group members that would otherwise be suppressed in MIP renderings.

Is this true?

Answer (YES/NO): NO